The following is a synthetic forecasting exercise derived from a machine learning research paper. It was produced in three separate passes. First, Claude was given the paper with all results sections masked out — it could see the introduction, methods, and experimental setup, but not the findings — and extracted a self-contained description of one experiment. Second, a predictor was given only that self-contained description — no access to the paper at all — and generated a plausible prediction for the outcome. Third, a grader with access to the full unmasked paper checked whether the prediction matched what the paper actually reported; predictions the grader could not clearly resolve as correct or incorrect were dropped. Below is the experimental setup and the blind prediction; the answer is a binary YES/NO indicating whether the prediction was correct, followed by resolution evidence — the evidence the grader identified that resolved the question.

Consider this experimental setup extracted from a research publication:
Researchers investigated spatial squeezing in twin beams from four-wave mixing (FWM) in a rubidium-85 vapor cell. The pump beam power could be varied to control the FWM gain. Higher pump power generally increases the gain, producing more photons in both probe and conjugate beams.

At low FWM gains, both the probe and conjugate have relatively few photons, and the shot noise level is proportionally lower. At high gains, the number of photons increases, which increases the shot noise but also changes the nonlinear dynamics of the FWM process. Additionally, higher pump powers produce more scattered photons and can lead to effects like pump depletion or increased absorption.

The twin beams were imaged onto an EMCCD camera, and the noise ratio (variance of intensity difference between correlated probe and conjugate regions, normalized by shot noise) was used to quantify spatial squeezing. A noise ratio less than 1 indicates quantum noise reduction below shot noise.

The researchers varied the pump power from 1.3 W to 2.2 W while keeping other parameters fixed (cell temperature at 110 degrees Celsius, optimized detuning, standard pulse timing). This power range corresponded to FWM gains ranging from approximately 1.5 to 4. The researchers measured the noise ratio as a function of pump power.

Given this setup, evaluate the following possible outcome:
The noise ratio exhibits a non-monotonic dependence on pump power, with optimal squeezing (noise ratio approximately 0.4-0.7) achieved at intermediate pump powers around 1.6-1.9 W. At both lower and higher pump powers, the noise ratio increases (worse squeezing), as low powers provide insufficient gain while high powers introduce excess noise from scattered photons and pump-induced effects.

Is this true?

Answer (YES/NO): NO